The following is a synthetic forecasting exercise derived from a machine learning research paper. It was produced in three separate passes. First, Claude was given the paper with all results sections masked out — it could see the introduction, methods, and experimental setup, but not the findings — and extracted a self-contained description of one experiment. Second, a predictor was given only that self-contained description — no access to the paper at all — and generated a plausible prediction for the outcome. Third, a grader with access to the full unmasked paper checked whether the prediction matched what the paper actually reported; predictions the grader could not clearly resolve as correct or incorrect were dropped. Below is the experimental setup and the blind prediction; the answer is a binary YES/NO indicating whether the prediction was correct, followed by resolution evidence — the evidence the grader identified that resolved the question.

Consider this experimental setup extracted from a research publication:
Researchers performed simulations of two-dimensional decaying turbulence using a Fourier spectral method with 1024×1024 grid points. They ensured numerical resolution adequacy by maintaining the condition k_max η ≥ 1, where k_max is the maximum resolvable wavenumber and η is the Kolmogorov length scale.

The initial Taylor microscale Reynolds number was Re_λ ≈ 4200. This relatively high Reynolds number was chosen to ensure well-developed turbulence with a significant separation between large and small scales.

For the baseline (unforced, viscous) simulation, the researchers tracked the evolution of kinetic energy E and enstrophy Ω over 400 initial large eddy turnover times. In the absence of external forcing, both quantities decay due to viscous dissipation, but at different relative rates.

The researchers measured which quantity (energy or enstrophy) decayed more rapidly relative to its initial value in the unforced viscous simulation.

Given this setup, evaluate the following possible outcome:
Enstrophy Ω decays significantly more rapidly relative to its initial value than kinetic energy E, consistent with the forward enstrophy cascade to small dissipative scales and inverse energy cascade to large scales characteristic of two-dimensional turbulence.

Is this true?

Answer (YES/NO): YES